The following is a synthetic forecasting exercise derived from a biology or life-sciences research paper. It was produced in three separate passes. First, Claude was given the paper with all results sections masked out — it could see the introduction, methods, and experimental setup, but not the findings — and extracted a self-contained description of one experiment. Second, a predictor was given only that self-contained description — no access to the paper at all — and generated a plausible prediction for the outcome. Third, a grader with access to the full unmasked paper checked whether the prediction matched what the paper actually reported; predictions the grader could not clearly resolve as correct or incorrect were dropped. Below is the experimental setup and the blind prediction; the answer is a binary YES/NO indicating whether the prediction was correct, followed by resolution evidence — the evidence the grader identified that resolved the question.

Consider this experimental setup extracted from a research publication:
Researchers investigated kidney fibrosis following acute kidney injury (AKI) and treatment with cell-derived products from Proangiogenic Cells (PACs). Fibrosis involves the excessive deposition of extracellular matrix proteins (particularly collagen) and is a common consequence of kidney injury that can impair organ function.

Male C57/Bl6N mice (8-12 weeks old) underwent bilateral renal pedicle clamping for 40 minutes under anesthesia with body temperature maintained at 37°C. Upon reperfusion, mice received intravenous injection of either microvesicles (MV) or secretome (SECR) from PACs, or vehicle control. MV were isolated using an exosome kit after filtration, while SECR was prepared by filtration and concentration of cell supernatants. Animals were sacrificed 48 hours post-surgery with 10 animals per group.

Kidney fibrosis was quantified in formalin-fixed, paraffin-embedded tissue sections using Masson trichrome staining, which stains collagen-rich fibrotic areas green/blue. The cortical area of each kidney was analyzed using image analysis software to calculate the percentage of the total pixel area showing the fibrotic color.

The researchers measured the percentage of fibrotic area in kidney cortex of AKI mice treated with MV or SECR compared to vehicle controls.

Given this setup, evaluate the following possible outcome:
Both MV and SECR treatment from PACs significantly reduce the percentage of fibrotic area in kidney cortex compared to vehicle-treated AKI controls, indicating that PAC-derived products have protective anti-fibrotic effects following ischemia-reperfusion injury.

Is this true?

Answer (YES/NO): NO